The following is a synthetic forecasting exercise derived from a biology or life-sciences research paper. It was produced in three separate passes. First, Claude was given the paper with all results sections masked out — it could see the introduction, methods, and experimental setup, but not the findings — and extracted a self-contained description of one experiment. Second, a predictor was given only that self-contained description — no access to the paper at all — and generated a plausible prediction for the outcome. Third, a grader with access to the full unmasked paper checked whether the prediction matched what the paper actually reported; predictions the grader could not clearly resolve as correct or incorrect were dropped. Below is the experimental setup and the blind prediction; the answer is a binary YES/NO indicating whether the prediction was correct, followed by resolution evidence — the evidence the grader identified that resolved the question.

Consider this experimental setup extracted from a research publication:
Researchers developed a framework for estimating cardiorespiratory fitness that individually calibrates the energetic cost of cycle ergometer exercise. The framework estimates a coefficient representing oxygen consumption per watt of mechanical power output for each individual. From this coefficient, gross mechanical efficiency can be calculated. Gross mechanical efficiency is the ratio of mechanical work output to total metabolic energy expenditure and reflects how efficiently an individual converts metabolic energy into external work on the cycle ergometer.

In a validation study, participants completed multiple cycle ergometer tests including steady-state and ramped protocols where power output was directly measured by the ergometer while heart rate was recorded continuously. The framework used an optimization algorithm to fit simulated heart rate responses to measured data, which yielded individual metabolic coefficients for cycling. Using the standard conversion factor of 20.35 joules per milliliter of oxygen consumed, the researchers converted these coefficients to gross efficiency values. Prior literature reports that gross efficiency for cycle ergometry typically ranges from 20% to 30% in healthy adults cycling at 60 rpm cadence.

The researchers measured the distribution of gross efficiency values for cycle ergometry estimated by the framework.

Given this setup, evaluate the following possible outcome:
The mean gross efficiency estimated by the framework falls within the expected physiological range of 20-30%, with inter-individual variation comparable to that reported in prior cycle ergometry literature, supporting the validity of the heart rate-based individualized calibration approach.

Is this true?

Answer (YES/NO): YES